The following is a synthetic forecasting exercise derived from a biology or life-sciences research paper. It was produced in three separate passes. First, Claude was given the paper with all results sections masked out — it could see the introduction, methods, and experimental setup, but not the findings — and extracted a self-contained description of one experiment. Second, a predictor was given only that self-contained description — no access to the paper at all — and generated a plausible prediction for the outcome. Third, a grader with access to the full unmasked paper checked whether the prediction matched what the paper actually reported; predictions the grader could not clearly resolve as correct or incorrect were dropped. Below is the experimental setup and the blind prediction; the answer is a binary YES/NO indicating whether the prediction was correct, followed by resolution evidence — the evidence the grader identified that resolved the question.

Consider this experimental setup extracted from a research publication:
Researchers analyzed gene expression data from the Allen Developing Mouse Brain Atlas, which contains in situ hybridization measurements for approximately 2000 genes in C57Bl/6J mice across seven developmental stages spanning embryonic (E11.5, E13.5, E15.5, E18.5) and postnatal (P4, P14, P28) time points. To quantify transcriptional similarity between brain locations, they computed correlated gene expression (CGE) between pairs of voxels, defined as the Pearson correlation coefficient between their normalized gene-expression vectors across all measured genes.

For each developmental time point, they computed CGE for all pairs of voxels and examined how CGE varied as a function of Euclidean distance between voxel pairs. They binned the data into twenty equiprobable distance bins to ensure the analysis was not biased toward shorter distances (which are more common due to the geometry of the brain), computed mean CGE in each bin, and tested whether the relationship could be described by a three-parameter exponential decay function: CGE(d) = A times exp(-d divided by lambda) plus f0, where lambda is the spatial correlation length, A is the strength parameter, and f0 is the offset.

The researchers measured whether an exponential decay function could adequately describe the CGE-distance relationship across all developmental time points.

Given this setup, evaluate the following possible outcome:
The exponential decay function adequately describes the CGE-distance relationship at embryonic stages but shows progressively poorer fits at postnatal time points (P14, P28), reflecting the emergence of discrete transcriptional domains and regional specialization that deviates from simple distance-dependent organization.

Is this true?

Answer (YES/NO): NO